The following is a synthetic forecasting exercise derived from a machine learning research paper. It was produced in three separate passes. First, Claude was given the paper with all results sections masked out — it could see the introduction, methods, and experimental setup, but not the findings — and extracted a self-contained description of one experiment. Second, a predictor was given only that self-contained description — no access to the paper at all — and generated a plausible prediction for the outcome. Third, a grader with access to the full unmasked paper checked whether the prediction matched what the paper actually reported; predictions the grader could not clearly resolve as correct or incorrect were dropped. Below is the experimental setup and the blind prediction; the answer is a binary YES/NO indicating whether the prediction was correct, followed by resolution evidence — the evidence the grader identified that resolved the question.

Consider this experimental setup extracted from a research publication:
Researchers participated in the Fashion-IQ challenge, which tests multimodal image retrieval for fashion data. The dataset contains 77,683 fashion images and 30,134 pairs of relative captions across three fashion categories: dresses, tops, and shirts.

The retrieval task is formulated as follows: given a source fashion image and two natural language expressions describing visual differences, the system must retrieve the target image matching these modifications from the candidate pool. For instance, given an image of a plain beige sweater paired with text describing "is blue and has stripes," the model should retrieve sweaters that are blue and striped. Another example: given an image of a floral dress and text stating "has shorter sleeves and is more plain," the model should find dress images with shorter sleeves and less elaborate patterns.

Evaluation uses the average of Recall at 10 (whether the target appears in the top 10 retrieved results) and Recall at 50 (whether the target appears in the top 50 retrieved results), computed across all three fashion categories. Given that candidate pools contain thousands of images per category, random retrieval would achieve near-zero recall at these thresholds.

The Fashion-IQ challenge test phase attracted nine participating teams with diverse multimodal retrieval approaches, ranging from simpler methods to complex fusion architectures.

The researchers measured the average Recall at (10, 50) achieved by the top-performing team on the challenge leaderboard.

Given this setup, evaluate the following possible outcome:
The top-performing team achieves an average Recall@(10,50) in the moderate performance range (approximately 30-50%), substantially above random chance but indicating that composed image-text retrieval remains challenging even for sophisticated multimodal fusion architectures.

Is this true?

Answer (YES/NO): YES